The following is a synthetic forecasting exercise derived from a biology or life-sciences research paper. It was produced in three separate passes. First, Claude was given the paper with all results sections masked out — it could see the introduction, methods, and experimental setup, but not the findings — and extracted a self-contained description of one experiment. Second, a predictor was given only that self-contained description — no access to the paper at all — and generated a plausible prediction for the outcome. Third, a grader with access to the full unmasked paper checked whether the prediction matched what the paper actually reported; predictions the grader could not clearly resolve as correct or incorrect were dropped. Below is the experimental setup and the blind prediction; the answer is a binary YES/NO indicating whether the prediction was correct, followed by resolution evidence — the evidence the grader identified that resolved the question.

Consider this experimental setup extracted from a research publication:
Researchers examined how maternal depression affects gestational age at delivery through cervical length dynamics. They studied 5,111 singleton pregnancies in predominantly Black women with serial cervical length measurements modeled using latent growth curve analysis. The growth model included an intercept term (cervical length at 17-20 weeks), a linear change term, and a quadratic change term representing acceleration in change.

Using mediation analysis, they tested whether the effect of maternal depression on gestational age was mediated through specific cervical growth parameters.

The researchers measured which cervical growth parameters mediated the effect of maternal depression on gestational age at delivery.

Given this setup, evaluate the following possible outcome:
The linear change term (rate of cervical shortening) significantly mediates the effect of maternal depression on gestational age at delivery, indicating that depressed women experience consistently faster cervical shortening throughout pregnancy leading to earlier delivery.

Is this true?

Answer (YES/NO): NO